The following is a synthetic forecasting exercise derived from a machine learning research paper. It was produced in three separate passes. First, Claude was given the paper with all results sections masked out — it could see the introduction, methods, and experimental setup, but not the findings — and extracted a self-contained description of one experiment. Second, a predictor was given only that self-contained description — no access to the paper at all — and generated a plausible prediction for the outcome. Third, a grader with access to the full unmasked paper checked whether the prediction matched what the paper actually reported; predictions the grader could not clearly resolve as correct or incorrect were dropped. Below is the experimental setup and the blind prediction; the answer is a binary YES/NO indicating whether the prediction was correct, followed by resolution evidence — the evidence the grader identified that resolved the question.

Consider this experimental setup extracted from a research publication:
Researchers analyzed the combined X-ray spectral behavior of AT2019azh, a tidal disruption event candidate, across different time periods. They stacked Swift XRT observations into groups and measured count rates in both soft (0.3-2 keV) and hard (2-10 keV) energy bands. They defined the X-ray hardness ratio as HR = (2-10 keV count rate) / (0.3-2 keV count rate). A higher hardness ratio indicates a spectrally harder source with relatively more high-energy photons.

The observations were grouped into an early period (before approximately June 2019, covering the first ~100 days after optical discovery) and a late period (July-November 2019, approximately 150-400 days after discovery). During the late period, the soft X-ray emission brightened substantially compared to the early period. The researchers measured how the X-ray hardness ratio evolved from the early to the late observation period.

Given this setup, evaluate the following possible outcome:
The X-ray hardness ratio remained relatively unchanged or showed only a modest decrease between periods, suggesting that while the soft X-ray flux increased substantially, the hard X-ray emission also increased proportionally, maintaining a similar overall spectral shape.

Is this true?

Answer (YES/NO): NO